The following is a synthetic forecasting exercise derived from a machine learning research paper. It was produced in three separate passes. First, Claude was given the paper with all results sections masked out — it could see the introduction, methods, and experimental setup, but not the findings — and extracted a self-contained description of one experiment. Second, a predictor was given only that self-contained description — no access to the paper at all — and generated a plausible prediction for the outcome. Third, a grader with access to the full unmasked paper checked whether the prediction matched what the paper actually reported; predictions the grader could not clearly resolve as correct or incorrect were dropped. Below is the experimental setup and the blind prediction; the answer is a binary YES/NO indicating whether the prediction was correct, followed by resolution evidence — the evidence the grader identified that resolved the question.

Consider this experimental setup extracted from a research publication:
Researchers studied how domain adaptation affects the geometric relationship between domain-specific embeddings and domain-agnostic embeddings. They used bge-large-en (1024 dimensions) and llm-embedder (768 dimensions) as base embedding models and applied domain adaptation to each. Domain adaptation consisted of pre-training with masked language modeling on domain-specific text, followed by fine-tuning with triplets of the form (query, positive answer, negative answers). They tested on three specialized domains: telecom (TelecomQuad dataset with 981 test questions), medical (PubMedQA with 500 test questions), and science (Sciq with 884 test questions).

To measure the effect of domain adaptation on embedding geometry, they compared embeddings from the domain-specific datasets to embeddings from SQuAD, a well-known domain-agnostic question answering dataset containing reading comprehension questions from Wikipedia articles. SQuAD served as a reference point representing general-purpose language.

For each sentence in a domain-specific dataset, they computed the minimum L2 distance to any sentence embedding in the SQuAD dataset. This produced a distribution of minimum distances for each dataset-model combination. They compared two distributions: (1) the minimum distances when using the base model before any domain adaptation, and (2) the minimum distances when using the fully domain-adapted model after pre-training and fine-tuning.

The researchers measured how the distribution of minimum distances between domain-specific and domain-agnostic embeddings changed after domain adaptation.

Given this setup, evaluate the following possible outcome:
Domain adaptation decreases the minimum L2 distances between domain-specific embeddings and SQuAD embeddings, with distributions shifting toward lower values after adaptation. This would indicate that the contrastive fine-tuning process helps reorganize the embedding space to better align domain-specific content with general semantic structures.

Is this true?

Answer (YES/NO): NO